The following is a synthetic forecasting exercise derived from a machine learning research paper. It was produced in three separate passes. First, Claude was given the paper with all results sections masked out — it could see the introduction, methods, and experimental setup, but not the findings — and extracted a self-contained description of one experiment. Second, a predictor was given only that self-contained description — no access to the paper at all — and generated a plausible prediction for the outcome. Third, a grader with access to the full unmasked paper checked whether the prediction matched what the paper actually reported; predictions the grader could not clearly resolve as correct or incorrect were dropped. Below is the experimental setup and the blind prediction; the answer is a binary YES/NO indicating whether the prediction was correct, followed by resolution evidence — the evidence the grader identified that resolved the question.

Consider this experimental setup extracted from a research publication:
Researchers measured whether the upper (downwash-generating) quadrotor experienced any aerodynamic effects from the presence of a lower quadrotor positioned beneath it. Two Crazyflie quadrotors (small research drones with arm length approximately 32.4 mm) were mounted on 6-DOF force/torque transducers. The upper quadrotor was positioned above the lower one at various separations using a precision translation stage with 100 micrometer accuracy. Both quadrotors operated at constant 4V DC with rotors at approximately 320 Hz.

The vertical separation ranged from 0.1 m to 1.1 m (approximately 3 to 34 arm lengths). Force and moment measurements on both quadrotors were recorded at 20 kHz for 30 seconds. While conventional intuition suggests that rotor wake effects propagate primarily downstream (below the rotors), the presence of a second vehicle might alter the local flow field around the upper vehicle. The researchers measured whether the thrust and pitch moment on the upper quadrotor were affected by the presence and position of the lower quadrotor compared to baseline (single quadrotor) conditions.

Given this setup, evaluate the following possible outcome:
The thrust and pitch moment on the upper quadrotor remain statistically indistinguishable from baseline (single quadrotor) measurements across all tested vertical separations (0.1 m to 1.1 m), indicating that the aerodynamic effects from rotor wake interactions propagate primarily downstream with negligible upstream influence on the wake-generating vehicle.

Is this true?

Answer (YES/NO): NO